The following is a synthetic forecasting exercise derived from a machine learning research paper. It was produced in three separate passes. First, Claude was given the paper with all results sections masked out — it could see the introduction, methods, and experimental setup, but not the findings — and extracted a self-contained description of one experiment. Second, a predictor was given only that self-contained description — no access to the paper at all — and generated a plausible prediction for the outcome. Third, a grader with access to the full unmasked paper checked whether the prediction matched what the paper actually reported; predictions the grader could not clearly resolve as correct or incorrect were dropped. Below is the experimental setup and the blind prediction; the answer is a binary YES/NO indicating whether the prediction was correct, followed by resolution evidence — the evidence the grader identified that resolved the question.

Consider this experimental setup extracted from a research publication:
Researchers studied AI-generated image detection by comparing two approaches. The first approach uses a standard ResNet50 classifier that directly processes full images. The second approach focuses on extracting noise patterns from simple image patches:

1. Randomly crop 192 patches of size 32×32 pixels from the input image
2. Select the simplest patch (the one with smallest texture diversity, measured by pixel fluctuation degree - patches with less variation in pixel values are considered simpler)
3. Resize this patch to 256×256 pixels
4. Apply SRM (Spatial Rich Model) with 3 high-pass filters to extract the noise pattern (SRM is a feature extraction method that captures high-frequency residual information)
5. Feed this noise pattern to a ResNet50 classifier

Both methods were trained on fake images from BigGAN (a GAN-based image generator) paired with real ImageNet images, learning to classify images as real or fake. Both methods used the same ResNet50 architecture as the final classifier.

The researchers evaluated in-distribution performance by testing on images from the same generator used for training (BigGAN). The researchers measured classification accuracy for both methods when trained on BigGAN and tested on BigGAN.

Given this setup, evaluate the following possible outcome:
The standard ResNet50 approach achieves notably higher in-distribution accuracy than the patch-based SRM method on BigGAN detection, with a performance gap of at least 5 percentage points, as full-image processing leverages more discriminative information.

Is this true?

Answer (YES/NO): YES